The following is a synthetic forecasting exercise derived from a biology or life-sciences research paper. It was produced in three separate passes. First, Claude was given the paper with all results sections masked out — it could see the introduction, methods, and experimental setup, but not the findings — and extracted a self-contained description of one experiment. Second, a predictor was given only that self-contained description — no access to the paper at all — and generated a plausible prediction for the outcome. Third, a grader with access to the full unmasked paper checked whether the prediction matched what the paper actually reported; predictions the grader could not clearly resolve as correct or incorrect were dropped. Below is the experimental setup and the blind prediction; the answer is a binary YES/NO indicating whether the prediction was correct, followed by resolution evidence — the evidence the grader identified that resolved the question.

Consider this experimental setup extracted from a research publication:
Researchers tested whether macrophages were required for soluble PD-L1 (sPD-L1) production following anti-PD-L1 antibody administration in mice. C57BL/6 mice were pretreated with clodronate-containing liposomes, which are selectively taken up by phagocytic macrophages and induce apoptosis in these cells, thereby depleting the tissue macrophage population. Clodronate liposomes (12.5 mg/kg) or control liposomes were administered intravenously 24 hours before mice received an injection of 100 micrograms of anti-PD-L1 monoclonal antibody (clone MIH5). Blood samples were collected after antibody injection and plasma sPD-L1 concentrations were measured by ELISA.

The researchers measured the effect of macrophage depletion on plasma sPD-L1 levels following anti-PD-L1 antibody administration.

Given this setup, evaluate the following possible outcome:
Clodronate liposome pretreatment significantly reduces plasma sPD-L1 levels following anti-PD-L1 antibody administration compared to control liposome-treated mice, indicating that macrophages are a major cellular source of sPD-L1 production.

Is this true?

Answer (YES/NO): YES